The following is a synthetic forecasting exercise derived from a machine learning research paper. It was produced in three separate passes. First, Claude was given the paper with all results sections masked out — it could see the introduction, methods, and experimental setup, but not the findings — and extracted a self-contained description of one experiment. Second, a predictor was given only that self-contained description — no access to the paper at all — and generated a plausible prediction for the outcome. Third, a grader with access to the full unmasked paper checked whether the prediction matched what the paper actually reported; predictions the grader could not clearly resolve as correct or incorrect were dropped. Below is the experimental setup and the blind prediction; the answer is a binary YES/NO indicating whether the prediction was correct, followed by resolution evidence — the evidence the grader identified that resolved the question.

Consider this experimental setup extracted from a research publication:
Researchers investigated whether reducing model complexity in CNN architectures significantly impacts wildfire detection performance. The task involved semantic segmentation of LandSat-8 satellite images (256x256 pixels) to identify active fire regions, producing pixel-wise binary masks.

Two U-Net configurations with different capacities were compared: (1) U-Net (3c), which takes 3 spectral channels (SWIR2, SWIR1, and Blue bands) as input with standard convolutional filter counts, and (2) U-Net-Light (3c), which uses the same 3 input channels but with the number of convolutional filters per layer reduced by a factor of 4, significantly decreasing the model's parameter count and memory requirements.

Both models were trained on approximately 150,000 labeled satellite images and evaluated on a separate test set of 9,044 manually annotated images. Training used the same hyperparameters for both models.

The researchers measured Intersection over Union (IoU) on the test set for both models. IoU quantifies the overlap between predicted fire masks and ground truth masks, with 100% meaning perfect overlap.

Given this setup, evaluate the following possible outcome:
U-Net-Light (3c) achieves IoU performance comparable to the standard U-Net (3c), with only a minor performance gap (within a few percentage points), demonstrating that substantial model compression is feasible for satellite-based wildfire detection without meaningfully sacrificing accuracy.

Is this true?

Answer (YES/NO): YES